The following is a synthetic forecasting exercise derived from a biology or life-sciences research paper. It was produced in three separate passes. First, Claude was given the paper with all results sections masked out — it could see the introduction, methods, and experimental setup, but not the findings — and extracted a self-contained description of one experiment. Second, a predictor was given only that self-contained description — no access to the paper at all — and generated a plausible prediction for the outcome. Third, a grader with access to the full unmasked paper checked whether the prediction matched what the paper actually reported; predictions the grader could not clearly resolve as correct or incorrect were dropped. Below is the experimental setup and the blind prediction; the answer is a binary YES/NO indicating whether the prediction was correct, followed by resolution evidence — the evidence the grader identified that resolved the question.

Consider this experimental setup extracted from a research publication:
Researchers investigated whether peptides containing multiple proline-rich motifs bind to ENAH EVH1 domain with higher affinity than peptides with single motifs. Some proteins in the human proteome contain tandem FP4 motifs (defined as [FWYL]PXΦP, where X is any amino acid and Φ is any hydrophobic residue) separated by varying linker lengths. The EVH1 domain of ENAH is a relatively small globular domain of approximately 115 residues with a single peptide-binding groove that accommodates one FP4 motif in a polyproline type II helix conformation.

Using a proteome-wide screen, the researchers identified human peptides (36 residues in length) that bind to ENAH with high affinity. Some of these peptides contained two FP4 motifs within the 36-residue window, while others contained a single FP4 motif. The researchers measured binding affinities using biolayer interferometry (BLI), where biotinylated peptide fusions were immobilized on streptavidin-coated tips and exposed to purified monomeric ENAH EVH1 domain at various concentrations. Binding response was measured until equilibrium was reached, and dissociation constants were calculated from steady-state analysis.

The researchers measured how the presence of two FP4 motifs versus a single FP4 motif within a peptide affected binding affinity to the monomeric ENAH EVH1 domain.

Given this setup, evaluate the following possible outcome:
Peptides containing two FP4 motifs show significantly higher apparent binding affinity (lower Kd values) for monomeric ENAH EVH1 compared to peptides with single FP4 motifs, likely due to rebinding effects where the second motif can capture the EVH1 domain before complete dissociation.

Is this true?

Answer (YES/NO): NO